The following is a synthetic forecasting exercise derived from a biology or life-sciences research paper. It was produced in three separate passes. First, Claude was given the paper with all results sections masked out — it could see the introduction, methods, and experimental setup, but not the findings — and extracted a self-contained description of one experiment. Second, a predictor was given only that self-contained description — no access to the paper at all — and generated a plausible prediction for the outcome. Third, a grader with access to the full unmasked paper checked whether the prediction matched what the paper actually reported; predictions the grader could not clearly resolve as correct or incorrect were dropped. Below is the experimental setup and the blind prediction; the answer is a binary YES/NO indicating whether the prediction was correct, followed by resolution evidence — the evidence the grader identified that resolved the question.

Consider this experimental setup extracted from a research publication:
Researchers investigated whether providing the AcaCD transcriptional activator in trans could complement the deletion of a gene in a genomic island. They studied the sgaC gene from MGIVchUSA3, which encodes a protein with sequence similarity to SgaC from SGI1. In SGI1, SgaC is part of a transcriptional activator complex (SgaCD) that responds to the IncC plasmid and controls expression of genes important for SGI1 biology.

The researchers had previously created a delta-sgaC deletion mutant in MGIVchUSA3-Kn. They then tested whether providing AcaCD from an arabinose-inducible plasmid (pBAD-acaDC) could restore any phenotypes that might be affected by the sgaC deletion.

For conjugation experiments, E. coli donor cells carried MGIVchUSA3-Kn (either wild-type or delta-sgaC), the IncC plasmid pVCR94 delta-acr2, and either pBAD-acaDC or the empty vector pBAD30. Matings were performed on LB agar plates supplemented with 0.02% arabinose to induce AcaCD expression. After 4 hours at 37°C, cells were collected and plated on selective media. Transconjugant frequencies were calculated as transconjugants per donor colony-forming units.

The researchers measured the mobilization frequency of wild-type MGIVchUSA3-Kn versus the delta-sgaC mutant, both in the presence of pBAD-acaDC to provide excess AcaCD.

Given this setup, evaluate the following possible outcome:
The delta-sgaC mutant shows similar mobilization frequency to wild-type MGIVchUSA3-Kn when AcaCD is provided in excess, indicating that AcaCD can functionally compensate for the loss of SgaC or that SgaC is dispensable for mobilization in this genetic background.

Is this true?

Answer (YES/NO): NO